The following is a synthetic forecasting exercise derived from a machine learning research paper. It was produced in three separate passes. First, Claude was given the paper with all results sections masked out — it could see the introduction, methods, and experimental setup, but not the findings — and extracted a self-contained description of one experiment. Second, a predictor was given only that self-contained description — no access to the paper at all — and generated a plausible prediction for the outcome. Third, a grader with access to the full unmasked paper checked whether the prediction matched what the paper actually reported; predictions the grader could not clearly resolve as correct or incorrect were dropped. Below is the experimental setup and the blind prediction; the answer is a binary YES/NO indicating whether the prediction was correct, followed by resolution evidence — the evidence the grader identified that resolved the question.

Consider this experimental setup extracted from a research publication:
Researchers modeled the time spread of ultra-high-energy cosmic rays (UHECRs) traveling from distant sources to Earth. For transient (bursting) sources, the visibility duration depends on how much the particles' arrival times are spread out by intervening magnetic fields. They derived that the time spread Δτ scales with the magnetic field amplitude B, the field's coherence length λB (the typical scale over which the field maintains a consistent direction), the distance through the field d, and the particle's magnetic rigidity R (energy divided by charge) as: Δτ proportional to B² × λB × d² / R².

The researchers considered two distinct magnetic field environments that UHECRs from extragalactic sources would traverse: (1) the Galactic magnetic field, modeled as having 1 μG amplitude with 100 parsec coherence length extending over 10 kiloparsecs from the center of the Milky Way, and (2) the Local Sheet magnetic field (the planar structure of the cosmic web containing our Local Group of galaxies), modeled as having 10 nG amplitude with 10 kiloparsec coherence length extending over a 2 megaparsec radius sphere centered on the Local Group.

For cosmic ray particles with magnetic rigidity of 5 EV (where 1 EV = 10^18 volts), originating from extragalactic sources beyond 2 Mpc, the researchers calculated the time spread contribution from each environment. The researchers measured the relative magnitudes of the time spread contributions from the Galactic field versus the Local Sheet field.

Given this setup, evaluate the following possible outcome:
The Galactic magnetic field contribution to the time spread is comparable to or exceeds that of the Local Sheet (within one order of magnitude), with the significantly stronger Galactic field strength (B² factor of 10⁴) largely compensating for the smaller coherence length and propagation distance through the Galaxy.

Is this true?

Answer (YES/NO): NO